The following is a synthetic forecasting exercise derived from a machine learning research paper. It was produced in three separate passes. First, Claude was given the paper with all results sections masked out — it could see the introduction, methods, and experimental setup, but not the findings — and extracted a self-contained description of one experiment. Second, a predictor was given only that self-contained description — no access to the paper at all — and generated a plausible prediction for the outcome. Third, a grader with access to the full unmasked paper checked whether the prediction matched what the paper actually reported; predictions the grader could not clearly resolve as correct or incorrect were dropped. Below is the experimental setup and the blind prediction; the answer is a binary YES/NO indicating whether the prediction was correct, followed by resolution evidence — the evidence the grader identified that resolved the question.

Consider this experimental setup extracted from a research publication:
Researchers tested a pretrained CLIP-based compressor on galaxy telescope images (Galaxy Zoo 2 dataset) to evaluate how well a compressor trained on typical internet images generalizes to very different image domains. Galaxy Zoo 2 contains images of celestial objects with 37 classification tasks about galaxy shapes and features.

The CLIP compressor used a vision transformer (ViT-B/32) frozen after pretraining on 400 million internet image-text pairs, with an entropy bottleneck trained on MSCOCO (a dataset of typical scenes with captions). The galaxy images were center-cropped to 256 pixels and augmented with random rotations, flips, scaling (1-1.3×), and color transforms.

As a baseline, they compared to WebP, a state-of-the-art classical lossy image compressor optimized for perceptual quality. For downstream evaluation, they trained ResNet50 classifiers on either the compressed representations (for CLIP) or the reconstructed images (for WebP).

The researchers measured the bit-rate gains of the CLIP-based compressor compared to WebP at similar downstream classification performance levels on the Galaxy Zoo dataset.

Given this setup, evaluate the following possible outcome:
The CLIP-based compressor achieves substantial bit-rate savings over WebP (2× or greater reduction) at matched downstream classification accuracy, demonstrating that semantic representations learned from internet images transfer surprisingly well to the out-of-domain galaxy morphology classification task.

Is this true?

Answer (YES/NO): NO